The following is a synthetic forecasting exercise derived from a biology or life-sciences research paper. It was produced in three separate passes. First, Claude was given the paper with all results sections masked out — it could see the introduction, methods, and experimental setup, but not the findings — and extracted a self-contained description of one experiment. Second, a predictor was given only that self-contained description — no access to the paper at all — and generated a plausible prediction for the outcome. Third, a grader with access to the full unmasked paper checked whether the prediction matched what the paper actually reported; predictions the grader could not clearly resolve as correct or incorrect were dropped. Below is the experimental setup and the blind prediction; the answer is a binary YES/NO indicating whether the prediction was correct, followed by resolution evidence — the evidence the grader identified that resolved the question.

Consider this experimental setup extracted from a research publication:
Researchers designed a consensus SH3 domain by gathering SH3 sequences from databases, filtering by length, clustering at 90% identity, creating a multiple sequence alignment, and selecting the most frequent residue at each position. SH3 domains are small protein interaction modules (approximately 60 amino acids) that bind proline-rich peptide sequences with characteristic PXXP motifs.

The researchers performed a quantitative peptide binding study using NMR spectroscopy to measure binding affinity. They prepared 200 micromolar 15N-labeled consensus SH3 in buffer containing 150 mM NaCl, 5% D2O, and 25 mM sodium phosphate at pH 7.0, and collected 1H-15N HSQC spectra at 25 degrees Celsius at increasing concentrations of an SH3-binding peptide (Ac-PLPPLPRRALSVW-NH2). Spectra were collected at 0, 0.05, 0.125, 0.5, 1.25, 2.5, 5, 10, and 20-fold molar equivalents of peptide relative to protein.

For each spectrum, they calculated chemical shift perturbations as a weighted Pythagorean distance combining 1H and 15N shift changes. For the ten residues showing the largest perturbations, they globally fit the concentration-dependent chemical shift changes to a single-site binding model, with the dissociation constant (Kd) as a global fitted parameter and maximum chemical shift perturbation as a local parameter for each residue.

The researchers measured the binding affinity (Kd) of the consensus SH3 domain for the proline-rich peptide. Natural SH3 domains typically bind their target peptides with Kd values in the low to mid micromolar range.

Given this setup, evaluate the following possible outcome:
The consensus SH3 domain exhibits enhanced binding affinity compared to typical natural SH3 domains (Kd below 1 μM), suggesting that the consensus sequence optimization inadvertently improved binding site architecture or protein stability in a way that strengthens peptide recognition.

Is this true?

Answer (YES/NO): NO